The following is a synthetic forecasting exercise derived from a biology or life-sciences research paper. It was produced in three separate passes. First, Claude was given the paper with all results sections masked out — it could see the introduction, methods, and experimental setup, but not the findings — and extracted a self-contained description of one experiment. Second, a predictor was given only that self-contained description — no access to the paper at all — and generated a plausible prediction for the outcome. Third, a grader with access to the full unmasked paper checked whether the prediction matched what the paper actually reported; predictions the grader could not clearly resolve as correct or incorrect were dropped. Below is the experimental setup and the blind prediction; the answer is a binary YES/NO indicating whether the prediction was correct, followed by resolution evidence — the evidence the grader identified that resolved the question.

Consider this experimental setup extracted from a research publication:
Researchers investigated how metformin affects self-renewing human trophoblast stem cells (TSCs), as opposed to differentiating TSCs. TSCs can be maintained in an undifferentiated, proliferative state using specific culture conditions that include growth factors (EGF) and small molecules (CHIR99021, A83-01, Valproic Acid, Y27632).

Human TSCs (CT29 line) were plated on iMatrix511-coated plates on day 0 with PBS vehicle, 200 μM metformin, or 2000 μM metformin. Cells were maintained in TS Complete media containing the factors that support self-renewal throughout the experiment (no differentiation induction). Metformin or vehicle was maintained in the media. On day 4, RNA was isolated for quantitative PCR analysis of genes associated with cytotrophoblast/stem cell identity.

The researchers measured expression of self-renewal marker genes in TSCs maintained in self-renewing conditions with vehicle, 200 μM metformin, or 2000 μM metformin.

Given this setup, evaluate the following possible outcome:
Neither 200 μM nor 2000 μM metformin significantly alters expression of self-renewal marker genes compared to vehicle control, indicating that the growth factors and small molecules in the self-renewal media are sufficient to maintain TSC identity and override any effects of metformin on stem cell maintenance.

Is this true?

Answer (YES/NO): NO